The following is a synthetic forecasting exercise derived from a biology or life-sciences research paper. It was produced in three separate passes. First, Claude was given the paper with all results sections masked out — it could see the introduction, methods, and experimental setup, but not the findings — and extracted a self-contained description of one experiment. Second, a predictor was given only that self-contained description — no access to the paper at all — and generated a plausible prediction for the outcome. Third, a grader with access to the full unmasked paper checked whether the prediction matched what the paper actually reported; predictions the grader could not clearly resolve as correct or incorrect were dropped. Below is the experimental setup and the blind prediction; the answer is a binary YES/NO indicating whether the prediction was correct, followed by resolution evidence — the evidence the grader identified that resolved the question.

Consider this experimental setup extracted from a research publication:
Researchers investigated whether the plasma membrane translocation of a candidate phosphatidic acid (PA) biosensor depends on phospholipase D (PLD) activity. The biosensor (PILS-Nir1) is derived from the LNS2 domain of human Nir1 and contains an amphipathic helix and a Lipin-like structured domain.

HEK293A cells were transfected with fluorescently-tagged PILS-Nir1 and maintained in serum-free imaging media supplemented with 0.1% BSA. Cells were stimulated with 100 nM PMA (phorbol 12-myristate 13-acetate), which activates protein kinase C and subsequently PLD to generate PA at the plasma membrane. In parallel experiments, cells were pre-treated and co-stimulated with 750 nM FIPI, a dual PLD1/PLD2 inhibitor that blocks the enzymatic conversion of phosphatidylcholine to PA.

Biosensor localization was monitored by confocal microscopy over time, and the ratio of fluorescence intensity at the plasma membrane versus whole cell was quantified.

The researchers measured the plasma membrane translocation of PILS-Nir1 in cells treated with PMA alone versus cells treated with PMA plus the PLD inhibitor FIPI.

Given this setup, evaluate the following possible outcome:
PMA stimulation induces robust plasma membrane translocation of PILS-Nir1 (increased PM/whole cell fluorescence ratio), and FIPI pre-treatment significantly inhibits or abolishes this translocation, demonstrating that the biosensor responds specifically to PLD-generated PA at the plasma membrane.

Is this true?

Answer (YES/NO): YES